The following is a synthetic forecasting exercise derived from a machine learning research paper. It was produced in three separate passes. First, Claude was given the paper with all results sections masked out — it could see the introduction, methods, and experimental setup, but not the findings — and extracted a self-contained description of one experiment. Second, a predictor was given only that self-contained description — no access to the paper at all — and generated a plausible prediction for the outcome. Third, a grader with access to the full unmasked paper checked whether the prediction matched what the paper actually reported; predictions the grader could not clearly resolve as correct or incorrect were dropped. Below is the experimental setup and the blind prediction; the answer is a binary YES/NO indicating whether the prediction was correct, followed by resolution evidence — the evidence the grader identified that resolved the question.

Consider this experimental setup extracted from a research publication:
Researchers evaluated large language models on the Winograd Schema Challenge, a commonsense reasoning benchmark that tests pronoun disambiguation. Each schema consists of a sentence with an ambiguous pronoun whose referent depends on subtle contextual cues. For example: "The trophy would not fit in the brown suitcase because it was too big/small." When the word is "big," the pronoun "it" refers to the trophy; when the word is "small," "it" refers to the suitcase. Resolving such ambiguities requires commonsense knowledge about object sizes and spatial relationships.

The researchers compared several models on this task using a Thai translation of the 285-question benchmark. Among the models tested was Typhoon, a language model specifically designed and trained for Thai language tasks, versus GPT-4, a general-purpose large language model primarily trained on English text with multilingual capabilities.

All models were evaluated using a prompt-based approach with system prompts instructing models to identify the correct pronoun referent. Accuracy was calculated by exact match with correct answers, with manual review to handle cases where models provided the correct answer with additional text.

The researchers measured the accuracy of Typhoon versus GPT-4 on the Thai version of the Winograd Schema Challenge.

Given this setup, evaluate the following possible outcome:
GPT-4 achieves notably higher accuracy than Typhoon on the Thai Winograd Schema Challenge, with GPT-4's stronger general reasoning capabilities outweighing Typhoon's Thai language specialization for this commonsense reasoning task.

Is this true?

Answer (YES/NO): YES